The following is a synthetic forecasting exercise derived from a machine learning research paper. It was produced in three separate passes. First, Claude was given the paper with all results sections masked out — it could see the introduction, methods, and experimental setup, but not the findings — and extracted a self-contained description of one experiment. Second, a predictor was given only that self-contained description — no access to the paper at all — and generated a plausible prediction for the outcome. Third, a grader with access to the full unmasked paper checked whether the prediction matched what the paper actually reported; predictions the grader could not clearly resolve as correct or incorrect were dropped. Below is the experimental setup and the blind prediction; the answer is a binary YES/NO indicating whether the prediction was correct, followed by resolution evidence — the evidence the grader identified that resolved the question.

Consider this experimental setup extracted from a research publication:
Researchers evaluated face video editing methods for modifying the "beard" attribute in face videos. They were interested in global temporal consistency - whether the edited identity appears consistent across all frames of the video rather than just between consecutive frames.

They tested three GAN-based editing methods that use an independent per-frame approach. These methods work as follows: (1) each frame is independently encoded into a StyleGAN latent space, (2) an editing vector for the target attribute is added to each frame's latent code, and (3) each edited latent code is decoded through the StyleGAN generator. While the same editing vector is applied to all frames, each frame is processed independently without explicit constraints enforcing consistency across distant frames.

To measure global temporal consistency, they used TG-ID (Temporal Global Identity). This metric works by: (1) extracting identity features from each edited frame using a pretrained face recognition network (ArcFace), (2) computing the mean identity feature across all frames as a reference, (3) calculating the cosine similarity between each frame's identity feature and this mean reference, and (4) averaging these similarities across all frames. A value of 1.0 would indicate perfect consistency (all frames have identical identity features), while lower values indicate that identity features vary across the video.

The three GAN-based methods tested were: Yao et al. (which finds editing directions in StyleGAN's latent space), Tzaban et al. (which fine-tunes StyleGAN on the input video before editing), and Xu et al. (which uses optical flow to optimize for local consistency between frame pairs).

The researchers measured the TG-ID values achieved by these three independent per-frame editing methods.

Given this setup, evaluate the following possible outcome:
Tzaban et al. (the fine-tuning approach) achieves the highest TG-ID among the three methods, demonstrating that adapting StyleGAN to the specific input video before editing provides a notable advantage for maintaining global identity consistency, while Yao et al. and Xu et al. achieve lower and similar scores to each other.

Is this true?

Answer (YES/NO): NO